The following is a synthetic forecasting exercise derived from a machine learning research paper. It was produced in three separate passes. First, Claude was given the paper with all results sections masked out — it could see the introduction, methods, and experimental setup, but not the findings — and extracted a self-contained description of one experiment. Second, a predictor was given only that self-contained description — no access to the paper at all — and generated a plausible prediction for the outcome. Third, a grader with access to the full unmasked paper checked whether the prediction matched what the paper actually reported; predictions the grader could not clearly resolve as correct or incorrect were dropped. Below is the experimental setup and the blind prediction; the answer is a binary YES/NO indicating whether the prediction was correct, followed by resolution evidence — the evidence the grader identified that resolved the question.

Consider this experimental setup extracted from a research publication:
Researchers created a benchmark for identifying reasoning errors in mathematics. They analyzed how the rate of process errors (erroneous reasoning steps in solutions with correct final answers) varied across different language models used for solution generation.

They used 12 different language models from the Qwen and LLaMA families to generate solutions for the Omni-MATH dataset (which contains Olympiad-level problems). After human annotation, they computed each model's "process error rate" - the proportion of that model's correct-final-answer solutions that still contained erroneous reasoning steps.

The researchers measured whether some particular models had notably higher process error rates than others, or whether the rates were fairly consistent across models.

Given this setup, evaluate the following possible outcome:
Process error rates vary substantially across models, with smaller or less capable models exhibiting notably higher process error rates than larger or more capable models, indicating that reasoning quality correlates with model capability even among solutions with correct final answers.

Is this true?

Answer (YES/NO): NO